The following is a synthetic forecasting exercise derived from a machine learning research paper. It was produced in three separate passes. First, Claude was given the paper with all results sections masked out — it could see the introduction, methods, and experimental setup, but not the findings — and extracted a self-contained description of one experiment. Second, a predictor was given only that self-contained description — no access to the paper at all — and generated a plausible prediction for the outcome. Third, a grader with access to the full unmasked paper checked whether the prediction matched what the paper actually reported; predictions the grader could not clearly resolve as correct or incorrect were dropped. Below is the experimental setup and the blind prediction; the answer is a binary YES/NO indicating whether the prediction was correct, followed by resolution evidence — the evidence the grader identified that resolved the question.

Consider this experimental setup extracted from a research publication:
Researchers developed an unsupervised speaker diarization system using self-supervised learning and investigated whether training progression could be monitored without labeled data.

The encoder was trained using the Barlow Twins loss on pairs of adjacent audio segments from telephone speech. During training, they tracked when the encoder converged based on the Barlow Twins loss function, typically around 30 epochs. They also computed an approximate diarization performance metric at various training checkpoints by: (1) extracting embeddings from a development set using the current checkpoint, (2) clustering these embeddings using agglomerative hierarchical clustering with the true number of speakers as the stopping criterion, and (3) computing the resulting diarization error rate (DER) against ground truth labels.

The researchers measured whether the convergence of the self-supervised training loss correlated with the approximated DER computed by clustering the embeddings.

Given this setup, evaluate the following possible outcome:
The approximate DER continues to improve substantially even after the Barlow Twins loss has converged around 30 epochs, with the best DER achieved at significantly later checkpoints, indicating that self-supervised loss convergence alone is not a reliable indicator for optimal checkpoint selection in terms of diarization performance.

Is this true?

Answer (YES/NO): NO